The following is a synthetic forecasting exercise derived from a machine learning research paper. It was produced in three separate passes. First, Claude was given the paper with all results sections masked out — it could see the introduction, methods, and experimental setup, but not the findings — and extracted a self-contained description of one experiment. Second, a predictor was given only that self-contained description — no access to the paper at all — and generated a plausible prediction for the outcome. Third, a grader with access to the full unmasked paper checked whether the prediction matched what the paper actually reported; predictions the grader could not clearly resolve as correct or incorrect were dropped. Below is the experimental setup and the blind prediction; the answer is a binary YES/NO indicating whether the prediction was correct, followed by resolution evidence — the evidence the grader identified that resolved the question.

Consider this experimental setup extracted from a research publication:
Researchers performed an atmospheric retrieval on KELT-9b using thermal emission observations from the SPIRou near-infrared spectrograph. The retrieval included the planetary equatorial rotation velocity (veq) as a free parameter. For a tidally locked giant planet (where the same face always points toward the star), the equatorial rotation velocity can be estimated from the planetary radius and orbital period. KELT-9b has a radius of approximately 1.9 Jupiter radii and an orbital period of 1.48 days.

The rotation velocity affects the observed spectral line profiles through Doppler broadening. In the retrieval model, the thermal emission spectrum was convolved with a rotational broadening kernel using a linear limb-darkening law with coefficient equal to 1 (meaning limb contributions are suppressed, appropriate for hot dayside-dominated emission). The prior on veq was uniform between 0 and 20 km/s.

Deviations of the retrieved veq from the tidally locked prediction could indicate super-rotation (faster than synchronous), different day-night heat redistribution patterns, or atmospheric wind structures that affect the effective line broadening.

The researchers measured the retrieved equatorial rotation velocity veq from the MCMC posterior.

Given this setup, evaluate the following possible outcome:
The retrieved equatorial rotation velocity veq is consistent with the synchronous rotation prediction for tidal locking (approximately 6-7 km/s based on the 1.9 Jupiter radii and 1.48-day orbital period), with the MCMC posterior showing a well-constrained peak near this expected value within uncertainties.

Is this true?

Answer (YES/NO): YES